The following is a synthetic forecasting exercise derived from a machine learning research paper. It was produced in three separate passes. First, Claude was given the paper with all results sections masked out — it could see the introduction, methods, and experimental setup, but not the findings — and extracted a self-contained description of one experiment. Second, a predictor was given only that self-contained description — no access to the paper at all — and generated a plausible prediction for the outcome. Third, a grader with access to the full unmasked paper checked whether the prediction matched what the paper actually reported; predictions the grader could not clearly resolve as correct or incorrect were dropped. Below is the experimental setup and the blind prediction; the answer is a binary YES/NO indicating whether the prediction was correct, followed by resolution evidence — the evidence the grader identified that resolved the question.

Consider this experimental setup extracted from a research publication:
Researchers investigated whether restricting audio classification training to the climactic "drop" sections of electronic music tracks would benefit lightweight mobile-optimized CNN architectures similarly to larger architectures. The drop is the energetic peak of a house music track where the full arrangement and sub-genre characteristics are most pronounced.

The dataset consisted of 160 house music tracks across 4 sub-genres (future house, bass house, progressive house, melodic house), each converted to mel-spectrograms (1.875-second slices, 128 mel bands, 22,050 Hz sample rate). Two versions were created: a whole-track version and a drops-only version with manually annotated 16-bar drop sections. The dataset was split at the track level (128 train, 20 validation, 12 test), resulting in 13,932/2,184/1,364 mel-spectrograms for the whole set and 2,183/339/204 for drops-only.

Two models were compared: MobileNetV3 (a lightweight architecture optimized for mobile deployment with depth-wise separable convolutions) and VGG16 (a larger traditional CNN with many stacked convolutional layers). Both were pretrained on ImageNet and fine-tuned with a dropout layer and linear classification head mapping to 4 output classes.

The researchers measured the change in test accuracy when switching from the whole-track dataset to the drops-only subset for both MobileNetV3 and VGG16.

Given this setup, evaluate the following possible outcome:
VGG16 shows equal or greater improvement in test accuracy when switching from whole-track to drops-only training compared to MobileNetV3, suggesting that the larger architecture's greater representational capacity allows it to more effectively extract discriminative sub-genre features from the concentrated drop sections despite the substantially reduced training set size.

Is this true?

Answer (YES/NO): YES